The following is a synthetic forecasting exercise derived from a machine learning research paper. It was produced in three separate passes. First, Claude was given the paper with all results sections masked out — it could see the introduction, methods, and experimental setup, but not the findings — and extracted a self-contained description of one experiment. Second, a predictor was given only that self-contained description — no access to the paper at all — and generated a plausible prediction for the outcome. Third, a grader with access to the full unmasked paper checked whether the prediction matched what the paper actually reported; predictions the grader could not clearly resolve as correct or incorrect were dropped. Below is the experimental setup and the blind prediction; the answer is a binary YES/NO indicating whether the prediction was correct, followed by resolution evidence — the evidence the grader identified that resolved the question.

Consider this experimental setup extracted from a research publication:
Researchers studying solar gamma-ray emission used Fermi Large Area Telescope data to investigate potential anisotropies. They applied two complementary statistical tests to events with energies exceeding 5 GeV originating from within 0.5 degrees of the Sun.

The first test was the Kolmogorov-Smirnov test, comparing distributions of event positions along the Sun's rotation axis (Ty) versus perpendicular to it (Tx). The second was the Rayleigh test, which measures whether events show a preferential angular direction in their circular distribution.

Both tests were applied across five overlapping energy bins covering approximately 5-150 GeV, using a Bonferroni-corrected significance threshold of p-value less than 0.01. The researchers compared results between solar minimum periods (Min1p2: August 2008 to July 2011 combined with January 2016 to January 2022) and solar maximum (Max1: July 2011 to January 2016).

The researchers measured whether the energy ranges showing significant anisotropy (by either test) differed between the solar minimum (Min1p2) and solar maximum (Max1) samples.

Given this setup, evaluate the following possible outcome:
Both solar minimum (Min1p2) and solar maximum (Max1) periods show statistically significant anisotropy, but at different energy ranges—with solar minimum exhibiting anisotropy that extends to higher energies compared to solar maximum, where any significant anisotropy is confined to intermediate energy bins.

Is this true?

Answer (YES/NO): NO